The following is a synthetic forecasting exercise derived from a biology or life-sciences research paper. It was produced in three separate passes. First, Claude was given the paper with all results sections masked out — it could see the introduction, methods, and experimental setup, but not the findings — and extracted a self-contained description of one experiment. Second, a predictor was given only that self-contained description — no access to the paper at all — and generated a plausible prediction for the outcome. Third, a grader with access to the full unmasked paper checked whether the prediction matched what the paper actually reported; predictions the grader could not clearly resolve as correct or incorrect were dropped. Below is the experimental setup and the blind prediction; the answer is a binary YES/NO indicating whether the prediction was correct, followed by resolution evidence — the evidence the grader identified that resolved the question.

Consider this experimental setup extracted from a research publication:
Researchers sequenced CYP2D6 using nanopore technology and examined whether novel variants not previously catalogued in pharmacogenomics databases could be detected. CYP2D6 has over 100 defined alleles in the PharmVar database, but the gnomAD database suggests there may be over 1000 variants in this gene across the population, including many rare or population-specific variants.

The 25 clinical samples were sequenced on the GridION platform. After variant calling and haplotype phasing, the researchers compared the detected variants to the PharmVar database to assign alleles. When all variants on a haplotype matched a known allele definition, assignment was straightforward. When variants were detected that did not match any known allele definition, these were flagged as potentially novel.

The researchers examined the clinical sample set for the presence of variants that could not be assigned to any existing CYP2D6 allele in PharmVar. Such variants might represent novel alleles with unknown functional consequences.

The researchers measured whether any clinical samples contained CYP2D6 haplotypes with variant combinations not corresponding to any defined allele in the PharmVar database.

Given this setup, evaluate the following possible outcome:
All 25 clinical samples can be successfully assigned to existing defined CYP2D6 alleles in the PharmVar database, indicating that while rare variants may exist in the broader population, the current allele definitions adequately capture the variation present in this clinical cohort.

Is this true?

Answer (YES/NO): NO